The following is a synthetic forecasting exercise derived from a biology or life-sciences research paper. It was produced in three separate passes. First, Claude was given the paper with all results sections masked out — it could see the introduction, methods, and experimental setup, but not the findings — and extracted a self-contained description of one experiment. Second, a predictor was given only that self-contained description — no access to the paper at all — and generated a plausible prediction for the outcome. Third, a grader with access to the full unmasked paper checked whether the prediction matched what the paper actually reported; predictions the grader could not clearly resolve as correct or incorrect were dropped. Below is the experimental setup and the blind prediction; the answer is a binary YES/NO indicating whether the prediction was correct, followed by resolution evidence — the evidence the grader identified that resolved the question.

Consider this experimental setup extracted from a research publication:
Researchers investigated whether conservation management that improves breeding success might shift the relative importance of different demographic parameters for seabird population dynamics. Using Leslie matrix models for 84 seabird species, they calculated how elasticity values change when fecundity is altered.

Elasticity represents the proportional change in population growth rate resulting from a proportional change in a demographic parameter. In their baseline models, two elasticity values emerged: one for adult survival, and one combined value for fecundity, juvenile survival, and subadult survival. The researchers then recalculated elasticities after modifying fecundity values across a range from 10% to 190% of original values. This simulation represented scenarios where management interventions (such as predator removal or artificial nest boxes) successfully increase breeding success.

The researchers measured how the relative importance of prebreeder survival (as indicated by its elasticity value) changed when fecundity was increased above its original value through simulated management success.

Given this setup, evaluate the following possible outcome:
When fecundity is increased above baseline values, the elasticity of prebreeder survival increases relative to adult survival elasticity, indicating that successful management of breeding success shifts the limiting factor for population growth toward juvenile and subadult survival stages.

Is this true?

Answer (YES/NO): NO